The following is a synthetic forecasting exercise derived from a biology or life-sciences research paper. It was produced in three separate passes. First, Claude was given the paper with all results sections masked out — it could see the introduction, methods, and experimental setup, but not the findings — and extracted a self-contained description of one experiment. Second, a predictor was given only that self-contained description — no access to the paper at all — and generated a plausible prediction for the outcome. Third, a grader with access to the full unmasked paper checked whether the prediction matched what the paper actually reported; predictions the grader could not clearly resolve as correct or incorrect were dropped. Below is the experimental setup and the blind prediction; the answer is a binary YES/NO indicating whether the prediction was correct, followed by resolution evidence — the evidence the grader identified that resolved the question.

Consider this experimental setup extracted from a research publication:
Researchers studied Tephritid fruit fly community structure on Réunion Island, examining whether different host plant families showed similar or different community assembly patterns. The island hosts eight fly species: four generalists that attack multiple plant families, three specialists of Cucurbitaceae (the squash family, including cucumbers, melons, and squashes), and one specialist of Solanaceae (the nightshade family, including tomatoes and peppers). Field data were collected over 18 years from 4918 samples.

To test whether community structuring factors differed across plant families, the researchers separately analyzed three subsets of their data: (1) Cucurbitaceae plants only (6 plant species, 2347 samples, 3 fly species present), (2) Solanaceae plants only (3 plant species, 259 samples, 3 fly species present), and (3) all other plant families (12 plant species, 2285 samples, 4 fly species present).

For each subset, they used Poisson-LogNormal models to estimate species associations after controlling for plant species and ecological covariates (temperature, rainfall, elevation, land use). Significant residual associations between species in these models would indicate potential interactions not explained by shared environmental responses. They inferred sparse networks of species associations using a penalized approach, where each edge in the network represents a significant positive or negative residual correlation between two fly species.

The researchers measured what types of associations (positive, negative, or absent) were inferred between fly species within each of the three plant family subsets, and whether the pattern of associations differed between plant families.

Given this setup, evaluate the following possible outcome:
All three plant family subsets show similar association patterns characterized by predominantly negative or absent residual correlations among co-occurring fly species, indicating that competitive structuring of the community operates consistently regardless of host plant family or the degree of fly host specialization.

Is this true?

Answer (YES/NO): NO